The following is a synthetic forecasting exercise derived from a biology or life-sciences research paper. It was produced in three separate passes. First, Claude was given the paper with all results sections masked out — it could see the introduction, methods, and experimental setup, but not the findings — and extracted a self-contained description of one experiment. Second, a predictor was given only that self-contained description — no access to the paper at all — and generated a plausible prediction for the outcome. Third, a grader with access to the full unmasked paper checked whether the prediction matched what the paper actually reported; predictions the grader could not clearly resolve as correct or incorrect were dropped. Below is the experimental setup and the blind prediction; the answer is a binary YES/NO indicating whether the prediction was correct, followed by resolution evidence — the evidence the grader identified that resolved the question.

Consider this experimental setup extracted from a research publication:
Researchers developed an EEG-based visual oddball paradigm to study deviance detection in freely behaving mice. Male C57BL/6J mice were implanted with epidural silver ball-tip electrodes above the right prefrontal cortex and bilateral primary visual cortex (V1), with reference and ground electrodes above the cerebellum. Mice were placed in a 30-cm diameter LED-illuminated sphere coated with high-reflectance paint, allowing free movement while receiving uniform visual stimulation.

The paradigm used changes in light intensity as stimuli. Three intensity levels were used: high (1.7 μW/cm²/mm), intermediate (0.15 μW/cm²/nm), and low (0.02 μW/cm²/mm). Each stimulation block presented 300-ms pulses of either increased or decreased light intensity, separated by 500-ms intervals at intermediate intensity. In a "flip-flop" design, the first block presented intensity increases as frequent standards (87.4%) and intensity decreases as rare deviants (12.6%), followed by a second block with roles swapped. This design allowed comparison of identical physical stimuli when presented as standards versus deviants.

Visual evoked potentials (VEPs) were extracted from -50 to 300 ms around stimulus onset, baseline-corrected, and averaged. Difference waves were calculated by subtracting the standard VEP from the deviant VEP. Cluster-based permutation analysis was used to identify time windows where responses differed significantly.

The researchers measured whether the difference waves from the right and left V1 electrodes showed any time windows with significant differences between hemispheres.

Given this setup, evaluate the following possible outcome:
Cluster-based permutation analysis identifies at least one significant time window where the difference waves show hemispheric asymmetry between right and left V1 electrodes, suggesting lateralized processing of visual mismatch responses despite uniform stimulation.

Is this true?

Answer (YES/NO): NO